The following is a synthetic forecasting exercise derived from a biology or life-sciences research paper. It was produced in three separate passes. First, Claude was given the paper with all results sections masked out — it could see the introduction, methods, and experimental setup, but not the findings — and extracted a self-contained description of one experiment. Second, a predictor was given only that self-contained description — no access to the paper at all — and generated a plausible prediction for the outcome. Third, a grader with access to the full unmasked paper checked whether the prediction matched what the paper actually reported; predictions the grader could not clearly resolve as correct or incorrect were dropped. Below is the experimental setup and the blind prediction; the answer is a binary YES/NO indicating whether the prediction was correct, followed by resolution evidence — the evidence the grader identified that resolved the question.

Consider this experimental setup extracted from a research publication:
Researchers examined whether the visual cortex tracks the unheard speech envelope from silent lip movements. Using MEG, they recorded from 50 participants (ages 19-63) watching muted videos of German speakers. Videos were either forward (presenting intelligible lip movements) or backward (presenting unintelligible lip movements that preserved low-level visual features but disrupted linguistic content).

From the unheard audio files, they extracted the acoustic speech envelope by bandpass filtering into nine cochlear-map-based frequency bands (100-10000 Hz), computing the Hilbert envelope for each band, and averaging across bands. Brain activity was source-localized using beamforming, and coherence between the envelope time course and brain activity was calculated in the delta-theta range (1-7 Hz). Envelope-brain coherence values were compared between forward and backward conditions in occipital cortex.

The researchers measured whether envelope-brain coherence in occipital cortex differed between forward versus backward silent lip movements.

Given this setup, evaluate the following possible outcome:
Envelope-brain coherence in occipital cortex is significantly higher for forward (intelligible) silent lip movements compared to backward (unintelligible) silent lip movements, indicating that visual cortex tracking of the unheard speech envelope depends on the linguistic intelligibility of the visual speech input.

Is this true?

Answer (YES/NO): YES